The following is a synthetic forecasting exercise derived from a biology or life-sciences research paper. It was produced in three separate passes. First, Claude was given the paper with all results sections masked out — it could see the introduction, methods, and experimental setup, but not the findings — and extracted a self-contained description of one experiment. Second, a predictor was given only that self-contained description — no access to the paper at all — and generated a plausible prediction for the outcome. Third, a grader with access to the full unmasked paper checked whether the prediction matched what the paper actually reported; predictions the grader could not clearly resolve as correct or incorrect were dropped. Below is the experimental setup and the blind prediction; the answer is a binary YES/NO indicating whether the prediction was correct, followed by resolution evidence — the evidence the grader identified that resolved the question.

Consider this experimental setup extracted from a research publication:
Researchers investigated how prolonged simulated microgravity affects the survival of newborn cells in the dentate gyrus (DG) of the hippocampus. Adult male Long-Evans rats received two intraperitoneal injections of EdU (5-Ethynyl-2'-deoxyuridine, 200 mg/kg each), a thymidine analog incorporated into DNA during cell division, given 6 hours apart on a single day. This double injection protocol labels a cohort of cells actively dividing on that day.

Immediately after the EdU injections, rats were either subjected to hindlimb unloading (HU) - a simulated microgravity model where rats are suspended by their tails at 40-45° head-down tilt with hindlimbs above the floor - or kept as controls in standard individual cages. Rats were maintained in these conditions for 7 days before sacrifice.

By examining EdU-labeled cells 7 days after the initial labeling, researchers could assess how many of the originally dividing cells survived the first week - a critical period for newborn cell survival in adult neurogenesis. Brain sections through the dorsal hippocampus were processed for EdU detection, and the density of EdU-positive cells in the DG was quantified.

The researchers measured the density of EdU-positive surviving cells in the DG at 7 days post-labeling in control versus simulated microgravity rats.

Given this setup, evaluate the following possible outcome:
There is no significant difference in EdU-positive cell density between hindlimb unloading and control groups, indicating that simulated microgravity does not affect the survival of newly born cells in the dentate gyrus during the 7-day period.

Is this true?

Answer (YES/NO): NO